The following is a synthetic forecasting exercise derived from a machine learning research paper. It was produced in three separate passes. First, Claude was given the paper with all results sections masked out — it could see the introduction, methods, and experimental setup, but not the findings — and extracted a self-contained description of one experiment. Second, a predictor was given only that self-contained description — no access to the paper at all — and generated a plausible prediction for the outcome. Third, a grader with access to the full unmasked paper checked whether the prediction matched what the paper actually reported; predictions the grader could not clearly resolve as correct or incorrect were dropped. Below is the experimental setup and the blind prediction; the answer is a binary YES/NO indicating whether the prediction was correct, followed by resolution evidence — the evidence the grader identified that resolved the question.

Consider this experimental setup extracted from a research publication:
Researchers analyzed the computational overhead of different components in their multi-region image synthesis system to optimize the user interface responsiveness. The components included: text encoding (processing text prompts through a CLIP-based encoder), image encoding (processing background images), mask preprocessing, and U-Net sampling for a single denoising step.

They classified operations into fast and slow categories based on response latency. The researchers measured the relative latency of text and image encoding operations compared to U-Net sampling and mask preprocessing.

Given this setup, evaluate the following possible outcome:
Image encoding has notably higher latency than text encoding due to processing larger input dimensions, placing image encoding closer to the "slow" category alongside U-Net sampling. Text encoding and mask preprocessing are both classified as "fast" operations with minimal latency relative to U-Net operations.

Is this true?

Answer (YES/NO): NO